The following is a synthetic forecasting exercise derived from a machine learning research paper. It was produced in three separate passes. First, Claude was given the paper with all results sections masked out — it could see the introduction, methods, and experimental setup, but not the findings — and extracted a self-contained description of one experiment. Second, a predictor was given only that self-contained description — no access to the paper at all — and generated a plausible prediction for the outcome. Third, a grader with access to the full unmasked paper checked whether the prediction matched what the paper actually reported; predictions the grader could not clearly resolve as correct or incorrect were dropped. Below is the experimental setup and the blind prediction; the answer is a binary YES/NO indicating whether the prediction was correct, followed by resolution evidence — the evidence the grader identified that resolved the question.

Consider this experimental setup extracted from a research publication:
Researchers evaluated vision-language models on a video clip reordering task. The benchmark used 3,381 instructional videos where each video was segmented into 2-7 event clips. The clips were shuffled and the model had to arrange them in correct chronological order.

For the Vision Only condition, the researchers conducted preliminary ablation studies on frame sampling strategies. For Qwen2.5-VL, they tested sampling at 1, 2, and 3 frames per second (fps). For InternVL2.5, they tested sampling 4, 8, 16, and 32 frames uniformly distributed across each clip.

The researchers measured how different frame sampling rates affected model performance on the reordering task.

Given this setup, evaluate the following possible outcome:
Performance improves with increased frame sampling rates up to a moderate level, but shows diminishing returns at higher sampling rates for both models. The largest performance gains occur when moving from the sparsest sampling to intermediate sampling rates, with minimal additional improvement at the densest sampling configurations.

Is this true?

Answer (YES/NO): NO